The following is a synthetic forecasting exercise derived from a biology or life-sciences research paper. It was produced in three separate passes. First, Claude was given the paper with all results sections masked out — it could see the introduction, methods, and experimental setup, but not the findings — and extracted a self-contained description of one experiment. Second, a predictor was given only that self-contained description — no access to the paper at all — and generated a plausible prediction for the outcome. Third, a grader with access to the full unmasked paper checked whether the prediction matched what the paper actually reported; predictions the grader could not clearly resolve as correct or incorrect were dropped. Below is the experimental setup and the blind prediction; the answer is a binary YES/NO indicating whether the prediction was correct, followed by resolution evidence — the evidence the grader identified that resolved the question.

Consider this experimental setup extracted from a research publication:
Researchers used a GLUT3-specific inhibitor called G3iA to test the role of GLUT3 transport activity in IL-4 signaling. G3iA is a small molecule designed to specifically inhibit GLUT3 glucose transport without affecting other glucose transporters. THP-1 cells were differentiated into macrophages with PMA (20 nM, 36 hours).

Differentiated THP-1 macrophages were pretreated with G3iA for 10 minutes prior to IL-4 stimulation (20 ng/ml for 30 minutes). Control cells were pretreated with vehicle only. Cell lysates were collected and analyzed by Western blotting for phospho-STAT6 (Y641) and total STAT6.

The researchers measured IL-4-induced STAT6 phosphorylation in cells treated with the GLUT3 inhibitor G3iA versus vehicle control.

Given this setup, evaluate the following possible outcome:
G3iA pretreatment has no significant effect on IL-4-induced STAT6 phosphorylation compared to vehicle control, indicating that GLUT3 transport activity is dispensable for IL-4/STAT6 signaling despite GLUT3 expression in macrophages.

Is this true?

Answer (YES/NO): YES